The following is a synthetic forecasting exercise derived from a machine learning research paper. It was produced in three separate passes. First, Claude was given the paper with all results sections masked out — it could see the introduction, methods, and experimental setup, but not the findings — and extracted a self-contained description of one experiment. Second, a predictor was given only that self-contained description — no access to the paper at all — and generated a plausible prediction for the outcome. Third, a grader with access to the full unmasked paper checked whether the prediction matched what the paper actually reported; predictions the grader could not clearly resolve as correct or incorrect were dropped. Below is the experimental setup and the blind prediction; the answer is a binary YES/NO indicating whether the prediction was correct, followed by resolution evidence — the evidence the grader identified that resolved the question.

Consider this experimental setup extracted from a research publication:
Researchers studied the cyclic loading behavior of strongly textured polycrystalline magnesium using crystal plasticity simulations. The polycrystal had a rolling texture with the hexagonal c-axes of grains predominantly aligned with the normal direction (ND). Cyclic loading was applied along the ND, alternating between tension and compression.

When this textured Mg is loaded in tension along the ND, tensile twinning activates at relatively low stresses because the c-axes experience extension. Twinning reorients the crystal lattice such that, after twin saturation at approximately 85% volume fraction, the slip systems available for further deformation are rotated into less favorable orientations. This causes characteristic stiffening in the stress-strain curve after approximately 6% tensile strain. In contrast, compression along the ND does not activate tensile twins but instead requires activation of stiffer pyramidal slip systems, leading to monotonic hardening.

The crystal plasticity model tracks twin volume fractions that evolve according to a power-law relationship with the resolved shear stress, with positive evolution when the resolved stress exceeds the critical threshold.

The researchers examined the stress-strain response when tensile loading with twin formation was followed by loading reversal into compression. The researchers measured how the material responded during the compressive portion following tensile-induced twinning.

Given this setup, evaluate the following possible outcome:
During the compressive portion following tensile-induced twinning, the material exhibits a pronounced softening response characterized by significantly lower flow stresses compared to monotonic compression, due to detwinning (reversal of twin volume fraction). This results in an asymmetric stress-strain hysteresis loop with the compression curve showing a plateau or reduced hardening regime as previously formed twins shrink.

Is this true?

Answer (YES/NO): NO